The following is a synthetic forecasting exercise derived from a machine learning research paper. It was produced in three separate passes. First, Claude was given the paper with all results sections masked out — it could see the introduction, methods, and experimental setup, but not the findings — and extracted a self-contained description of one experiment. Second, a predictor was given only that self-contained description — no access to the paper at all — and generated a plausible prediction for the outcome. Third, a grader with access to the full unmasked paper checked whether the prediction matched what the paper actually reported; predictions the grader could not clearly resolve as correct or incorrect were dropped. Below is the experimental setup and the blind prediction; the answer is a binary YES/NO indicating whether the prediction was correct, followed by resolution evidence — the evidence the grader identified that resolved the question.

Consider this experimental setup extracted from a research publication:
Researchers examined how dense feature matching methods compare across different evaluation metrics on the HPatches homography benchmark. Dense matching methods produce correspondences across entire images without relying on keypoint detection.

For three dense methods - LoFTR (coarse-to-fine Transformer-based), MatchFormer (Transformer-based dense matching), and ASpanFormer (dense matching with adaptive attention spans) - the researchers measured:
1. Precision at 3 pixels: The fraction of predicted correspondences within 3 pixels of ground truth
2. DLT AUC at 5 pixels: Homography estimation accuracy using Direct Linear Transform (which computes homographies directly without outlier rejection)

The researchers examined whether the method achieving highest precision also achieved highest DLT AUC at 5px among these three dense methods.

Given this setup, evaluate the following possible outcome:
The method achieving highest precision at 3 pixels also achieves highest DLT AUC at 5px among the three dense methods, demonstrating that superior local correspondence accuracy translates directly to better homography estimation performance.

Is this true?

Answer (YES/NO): YES